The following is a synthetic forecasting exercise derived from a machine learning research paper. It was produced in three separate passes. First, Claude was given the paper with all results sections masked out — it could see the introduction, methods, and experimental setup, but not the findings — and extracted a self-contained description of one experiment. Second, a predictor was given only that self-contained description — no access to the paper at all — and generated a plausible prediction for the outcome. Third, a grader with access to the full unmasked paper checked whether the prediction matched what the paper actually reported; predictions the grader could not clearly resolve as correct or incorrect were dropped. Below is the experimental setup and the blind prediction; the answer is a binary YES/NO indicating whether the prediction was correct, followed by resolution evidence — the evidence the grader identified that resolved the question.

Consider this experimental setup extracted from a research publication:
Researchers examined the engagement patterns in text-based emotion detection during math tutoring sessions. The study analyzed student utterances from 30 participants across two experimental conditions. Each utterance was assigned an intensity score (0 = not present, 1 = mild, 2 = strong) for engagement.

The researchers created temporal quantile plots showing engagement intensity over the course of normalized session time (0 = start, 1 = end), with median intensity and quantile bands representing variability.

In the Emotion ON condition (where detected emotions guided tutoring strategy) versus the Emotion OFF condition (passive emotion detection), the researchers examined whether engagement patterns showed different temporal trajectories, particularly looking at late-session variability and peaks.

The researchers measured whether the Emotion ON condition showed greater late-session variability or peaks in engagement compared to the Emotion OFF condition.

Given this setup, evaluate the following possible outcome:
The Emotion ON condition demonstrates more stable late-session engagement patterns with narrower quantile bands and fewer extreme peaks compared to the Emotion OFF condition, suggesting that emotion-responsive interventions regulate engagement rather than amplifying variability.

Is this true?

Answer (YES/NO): NO